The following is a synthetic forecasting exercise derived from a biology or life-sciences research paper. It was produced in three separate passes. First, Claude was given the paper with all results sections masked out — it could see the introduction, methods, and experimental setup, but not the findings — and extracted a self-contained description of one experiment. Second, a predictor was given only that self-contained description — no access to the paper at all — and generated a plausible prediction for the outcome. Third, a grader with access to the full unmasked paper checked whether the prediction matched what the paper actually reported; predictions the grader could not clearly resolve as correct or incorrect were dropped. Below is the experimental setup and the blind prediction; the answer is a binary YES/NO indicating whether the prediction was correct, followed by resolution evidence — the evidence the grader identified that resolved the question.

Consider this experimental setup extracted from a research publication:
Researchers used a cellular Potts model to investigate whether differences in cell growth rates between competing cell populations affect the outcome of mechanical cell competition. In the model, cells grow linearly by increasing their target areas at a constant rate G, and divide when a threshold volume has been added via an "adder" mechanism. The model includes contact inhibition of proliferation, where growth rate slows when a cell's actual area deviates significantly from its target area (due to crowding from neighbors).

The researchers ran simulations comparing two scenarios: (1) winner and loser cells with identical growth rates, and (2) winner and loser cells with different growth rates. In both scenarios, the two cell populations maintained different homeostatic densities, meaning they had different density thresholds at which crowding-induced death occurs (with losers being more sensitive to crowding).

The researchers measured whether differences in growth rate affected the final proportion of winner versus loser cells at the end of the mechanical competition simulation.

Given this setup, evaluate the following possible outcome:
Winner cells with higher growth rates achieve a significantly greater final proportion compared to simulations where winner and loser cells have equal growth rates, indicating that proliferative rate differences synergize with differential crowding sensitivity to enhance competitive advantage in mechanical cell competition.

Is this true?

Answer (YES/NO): NO